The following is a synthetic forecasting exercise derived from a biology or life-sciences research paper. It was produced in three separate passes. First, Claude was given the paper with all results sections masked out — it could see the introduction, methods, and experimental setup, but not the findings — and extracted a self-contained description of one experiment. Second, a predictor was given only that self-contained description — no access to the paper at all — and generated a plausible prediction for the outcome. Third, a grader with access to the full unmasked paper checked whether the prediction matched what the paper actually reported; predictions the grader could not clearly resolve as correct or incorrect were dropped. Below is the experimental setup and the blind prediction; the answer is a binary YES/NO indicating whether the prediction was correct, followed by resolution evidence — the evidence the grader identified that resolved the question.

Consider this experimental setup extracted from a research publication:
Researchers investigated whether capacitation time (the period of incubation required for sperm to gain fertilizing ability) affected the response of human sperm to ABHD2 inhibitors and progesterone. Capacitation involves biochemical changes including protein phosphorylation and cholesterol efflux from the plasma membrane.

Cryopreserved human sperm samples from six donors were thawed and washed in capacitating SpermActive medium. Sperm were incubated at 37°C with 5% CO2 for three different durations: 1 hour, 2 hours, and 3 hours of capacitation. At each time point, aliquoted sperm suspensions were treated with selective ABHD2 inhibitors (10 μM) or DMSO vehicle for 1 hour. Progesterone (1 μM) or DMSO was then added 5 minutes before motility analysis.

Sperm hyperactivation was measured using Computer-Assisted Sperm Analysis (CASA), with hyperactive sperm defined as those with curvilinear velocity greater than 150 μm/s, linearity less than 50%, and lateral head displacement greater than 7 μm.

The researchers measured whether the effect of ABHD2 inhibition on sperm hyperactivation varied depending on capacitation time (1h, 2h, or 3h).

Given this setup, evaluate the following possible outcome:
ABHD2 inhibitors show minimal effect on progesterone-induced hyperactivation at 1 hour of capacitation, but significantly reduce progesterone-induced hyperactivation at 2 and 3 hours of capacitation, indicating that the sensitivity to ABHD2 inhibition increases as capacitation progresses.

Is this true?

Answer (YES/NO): NO